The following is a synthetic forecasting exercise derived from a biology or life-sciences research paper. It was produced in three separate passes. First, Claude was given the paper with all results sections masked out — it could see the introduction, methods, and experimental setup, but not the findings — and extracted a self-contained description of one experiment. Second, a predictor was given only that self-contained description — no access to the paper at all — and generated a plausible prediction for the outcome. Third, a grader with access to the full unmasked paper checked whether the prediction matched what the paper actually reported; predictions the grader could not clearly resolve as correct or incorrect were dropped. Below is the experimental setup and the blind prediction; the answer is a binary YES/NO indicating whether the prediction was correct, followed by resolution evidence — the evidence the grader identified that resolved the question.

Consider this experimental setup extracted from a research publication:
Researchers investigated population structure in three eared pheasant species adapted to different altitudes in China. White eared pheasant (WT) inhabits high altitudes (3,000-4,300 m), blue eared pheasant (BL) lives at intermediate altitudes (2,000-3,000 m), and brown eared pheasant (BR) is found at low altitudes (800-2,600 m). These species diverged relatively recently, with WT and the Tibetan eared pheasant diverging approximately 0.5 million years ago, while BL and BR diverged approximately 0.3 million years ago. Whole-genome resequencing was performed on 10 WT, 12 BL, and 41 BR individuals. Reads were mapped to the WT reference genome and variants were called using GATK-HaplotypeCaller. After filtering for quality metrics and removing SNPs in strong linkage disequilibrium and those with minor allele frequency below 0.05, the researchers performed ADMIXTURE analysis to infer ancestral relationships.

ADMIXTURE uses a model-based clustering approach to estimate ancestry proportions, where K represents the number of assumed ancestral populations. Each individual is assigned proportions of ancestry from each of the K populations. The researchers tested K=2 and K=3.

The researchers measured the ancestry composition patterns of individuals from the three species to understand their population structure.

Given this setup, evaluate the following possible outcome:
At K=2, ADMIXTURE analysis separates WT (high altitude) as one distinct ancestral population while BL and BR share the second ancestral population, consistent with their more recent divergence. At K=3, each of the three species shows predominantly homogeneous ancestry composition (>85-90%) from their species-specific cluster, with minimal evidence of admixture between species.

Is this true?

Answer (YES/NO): YES